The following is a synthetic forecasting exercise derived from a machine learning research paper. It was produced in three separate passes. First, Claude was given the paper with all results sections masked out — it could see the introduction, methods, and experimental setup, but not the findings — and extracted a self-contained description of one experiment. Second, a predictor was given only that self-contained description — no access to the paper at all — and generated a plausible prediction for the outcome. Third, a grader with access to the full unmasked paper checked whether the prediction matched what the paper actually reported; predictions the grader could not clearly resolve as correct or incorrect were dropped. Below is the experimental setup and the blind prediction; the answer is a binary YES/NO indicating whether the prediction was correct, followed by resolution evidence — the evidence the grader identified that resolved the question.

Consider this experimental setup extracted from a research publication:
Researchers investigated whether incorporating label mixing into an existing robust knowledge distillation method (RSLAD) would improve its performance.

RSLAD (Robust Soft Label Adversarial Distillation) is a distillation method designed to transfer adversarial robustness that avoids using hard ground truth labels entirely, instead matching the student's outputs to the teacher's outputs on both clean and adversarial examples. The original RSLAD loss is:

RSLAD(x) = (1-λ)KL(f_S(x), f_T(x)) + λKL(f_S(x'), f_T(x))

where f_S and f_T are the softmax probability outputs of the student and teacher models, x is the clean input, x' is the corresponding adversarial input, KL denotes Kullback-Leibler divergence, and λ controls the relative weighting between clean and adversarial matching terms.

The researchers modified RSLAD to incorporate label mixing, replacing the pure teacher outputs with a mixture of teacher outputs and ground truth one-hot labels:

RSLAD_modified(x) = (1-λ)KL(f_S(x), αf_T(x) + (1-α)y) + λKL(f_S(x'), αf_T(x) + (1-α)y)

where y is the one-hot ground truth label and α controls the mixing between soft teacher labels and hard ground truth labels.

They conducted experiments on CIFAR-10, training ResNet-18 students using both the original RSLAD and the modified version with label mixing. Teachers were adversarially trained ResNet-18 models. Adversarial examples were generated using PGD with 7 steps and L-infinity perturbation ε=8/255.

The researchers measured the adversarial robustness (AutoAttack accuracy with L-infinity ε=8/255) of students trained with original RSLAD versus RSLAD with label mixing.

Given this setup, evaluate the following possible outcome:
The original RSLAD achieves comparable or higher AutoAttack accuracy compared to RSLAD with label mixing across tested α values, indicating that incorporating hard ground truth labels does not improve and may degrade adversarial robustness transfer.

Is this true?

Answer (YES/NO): YES